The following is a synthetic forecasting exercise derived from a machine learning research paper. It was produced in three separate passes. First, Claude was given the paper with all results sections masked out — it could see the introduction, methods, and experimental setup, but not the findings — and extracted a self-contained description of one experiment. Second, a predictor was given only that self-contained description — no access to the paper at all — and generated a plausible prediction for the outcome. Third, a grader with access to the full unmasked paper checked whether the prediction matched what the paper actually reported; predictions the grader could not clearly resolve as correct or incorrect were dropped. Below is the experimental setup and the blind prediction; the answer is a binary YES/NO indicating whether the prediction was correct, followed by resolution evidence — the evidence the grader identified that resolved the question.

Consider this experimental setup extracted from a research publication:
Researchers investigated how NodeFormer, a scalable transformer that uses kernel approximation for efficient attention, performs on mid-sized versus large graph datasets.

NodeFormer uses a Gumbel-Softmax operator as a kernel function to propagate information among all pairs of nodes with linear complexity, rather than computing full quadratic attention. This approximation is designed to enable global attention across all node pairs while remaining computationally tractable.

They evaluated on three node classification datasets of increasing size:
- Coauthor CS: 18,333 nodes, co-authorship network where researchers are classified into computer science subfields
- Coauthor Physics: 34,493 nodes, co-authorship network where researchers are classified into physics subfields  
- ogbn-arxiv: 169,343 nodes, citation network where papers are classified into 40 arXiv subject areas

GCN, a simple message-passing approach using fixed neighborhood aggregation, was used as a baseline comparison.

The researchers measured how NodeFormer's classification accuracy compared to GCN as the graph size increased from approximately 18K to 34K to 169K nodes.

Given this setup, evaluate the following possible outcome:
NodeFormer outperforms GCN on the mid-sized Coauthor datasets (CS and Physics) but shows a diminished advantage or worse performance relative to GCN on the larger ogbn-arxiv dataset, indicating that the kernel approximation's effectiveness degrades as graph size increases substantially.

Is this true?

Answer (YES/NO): YES